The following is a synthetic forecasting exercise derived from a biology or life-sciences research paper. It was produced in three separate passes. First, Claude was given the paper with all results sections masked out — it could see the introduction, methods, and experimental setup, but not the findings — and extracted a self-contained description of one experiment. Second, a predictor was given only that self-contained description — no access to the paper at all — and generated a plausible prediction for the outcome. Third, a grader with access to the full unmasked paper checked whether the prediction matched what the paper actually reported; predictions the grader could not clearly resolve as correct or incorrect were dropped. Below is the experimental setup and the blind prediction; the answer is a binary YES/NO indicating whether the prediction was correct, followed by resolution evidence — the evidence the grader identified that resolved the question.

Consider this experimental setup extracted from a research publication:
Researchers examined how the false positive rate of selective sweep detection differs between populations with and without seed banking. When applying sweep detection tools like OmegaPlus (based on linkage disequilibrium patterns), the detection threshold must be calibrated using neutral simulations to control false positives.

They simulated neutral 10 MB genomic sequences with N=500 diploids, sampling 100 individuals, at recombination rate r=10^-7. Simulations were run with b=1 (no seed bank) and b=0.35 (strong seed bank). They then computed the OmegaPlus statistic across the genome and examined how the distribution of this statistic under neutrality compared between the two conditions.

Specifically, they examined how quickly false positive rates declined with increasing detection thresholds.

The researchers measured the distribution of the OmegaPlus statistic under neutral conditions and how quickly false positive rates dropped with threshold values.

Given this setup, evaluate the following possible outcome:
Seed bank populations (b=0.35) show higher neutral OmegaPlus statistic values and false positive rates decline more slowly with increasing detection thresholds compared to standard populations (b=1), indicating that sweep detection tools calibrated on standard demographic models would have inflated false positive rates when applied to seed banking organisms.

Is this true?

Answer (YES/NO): NO